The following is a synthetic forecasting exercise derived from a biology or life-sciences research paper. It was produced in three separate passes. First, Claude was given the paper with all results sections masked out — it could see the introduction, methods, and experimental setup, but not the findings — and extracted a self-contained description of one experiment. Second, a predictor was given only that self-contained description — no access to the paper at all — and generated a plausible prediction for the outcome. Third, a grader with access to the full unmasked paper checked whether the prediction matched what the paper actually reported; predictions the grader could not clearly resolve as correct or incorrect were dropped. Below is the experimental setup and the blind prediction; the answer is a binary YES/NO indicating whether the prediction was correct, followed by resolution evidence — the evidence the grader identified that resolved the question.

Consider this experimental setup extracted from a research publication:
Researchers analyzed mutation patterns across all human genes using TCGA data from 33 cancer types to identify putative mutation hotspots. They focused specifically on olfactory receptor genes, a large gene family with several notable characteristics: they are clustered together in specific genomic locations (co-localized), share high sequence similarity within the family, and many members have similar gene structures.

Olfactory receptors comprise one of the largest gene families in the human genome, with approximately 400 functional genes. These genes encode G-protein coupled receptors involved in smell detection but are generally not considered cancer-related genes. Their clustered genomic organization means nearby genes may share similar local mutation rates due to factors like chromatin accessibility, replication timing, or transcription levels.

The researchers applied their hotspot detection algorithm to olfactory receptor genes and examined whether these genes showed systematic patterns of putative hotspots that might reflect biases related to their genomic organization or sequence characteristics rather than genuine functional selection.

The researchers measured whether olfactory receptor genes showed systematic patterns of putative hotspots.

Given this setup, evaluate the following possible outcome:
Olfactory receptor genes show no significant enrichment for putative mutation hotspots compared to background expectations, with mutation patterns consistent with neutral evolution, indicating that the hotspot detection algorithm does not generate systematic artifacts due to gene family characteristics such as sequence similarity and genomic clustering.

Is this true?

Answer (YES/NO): NO